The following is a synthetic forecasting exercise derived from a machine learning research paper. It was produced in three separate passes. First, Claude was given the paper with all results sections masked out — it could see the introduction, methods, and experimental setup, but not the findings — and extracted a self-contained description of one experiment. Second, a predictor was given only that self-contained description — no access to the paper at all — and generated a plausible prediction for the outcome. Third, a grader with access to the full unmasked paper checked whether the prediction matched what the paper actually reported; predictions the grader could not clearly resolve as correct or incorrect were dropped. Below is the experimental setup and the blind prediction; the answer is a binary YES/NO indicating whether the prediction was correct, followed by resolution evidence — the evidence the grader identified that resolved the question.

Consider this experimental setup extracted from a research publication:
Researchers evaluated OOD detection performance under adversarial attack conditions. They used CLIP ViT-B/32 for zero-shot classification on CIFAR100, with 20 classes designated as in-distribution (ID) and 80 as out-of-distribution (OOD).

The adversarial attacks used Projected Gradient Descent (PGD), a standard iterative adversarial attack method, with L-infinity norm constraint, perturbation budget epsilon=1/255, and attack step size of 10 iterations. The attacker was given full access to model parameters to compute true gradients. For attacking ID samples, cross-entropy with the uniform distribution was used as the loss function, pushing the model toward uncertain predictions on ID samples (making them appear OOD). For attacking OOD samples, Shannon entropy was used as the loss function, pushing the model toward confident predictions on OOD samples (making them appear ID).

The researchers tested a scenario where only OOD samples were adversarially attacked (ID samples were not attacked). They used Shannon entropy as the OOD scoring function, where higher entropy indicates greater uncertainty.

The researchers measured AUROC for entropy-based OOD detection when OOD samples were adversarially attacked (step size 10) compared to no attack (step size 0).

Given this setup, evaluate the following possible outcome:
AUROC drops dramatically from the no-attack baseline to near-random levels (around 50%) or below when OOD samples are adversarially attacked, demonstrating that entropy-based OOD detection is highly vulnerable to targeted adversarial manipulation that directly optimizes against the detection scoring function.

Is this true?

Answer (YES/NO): YES